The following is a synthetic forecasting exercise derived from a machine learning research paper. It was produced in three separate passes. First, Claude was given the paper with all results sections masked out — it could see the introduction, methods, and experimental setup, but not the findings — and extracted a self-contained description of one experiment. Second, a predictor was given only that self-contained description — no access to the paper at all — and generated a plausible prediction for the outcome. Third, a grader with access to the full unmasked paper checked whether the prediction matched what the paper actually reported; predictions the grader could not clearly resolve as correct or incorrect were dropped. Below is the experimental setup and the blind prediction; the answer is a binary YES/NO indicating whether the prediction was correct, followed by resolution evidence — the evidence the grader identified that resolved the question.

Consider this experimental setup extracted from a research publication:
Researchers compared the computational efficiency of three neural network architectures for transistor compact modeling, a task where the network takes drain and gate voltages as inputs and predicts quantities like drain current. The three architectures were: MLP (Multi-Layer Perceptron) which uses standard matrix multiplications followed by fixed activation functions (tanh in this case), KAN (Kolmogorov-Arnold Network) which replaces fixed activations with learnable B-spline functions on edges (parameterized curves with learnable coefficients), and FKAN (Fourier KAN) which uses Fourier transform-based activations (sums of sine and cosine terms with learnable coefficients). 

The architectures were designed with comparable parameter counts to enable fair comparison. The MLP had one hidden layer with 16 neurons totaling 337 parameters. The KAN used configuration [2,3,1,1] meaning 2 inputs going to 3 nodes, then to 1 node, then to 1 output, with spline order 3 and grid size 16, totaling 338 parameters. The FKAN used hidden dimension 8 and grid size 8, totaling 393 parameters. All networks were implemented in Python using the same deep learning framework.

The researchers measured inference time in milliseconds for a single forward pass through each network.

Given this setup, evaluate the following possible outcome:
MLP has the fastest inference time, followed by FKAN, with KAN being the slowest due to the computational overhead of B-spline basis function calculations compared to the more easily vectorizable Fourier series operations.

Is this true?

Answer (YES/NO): NO